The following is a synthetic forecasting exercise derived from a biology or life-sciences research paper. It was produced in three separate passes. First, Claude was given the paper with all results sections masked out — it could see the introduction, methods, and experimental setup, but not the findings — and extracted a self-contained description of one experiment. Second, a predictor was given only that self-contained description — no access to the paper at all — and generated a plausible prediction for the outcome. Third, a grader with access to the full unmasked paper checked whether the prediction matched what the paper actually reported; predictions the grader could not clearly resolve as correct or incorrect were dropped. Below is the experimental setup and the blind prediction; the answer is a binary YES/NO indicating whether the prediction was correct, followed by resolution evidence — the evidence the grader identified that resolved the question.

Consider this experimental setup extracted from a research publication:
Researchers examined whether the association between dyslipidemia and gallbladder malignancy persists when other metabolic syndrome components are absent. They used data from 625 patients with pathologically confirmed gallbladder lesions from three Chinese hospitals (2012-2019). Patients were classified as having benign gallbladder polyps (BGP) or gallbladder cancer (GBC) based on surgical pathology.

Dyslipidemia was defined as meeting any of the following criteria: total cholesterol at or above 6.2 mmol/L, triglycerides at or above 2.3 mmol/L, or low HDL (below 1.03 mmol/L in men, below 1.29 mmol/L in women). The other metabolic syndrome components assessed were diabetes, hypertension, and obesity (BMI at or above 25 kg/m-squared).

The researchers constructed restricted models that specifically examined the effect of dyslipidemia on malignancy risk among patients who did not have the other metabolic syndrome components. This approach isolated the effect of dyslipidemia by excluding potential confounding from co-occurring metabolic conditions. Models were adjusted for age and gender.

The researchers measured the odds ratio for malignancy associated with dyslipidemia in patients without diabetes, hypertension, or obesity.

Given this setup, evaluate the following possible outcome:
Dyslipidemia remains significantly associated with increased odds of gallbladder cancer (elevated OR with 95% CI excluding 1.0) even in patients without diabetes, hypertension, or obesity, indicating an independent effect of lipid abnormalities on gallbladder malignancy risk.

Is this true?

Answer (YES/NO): YES